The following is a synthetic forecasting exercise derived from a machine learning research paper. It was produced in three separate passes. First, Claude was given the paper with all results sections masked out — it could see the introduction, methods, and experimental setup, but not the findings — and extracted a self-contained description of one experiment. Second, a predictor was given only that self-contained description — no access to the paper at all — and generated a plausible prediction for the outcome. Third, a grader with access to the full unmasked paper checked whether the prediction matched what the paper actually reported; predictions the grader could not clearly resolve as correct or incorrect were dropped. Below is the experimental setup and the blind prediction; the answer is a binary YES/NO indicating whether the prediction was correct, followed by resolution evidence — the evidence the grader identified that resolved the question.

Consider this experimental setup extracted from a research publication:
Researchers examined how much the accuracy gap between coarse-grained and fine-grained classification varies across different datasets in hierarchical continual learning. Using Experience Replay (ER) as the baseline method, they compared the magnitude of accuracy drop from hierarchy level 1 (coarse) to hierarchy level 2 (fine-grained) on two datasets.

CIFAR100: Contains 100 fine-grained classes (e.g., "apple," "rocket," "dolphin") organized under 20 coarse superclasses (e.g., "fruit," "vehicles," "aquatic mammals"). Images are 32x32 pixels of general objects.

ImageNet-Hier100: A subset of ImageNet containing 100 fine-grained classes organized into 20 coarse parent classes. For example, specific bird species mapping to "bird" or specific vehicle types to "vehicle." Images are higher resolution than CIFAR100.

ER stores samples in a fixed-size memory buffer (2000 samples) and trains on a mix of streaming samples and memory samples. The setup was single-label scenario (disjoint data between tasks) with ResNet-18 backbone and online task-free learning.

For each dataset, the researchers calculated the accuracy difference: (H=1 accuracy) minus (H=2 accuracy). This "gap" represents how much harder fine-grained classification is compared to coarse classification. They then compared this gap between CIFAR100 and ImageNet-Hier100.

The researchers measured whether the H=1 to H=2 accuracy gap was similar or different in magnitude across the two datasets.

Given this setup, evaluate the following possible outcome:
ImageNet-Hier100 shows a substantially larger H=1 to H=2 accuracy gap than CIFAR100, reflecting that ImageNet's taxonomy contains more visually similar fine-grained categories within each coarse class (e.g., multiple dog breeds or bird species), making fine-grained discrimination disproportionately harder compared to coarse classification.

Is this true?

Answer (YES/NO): YES